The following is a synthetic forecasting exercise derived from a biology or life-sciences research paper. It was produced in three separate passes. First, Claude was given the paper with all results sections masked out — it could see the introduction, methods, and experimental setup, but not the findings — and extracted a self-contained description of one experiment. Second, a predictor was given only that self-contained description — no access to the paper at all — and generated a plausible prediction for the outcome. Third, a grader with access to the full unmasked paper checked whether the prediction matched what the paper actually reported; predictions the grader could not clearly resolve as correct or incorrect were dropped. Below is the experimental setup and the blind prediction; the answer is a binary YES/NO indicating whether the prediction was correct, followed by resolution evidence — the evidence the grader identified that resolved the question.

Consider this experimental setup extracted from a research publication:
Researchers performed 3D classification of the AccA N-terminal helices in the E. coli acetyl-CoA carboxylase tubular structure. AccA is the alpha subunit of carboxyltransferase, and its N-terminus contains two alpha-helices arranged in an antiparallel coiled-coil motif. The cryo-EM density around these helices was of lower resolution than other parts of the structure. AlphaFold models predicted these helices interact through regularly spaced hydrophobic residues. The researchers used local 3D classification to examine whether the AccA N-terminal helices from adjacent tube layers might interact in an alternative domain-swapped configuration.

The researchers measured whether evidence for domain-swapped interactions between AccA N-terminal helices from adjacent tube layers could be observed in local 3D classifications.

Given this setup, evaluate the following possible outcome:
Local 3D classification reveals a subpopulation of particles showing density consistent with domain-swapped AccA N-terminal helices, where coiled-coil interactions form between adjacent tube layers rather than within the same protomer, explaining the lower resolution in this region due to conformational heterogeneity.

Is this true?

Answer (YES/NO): YES